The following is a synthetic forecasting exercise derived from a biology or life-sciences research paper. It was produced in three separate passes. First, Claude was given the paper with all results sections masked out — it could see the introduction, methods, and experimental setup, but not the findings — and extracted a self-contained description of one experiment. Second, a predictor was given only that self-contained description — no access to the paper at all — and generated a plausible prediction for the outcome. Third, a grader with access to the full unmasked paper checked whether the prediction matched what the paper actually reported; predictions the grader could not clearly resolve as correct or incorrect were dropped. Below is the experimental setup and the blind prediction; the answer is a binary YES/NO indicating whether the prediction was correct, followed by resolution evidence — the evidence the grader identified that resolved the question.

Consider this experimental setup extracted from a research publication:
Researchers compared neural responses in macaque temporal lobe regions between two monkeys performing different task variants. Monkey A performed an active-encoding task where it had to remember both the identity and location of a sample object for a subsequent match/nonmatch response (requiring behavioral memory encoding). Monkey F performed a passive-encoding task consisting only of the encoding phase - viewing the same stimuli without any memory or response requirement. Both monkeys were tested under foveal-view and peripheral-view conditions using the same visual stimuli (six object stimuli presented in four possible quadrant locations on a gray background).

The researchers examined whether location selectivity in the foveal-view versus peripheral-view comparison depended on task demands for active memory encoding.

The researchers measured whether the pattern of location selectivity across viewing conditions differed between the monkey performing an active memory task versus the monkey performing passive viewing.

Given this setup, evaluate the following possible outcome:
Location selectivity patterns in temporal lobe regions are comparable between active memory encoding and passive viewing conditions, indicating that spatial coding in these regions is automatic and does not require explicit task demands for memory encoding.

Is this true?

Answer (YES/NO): YES